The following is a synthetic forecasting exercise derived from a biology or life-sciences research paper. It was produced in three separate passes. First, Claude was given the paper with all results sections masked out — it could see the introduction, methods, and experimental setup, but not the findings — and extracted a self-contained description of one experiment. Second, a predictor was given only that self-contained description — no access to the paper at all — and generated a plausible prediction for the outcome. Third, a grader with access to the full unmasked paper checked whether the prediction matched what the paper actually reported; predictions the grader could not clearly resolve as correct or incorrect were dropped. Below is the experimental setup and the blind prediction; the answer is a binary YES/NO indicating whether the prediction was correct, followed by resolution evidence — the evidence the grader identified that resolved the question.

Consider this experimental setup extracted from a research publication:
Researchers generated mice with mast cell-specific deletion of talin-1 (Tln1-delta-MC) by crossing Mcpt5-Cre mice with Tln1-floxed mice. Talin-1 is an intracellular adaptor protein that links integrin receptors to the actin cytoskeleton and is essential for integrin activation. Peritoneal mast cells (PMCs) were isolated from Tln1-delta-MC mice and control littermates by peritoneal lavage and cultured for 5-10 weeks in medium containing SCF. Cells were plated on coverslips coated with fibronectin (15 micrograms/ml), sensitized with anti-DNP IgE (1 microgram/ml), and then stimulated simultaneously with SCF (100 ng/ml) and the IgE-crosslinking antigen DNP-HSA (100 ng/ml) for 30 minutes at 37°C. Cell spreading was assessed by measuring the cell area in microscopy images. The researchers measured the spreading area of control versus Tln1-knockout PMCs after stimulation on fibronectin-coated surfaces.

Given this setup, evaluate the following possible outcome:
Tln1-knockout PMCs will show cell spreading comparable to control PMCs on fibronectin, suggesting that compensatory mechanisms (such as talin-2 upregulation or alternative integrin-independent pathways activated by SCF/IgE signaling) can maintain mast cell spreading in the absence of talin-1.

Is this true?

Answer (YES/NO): NO